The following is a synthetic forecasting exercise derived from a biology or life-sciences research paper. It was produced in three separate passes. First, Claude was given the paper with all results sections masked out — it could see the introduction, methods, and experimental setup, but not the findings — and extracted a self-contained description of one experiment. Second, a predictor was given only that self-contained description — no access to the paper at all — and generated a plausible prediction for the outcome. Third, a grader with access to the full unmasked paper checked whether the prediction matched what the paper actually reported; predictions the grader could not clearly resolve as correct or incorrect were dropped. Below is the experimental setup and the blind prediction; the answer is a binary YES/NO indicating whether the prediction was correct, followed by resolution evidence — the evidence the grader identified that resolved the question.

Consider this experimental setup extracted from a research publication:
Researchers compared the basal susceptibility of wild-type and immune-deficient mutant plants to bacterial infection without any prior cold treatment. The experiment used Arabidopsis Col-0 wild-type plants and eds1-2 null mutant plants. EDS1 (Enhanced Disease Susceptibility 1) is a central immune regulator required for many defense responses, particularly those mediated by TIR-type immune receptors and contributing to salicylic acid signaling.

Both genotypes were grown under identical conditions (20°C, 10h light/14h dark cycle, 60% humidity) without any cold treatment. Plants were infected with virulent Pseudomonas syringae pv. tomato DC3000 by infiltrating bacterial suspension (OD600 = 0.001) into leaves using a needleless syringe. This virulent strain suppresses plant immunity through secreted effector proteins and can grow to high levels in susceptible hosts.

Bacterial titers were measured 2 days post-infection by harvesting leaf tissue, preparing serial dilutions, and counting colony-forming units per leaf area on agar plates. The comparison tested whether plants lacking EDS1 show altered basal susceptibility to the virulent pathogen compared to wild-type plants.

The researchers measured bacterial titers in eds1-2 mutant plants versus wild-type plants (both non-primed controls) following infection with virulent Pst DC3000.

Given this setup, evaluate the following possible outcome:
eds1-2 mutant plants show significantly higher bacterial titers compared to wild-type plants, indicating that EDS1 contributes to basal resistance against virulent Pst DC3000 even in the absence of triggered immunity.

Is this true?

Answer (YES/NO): YES